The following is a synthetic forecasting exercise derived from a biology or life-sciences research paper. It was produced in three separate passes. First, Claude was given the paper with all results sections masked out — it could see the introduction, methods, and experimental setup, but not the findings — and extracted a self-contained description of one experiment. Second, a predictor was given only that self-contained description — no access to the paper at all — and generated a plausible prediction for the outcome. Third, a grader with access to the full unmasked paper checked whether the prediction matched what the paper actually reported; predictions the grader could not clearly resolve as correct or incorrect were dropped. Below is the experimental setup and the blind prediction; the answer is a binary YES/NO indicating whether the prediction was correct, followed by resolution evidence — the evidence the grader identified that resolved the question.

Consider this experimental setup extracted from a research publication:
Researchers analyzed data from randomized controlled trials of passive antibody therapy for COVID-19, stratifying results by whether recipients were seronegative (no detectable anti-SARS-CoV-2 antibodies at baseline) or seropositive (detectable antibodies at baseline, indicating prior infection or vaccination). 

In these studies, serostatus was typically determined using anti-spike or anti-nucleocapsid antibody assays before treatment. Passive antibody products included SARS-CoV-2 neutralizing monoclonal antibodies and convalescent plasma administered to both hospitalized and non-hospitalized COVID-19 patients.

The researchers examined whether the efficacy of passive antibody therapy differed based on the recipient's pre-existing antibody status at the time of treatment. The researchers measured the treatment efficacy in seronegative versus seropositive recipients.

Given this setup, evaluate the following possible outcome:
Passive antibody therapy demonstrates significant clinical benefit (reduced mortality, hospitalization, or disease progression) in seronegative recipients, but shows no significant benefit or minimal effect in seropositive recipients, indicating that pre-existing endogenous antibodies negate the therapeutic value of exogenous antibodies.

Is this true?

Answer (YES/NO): YES